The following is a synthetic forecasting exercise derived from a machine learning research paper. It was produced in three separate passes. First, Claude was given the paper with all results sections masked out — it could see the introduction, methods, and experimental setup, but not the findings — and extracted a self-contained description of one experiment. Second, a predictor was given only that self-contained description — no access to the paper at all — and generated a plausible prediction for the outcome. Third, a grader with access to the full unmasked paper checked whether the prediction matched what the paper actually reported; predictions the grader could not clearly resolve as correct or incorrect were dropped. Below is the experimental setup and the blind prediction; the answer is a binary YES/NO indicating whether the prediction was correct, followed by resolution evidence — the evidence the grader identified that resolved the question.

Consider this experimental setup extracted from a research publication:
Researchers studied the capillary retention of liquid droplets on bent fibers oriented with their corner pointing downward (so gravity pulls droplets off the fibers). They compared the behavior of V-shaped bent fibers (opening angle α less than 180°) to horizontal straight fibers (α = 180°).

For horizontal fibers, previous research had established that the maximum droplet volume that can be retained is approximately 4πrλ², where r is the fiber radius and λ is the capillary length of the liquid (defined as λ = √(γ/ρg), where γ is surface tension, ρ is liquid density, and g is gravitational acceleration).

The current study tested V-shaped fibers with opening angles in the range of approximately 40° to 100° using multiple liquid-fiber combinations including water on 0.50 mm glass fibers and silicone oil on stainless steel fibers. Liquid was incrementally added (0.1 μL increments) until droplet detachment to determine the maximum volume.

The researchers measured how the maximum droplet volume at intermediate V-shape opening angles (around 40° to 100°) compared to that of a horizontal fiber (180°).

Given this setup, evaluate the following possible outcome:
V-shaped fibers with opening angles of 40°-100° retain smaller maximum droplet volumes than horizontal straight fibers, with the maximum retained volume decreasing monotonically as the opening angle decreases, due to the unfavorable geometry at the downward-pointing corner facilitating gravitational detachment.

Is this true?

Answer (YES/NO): NO